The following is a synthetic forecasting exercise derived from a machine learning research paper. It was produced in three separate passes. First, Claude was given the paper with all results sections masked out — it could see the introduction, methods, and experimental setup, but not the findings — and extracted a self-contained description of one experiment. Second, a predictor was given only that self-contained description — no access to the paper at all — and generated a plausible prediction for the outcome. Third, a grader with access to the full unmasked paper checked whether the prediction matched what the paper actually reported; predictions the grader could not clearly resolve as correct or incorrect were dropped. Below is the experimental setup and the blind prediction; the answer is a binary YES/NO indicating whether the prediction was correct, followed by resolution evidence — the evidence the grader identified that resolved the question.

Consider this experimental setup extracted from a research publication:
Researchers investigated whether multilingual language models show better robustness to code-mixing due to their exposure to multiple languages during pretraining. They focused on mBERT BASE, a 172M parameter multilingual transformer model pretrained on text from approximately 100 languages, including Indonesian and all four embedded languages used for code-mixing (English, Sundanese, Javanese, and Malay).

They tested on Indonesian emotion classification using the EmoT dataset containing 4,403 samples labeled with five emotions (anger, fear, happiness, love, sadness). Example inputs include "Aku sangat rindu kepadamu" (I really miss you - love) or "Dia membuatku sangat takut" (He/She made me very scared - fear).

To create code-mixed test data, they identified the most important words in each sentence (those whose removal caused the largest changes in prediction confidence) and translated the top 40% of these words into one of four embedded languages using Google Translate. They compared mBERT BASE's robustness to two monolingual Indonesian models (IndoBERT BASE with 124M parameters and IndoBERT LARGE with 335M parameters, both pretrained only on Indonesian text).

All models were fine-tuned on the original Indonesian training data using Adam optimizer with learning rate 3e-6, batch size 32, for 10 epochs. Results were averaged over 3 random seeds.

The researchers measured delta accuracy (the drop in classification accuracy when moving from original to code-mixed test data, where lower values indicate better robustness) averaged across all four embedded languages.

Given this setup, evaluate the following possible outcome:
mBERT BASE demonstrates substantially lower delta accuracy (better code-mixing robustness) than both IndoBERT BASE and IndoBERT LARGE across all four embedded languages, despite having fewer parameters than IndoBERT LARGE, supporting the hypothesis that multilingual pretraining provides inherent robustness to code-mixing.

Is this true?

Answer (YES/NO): NO